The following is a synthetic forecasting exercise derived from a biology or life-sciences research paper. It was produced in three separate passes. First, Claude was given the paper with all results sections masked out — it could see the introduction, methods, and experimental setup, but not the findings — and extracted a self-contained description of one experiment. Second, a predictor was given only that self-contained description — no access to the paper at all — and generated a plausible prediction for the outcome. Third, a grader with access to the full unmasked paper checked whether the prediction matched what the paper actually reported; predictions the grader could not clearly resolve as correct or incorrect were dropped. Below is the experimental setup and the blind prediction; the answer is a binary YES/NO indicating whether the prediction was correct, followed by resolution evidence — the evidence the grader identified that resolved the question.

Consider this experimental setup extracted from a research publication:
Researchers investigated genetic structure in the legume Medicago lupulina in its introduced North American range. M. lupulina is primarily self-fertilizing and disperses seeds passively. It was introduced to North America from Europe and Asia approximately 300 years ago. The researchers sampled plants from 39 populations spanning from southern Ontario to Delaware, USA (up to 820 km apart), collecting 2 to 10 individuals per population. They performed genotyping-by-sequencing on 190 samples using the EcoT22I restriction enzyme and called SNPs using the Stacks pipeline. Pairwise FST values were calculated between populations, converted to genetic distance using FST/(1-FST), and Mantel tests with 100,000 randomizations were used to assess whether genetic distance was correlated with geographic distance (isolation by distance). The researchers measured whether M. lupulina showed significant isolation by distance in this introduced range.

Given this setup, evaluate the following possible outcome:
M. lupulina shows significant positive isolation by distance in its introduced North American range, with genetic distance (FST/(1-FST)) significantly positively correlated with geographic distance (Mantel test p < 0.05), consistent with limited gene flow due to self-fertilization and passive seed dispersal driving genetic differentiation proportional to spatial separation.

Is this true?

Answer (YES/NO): YES